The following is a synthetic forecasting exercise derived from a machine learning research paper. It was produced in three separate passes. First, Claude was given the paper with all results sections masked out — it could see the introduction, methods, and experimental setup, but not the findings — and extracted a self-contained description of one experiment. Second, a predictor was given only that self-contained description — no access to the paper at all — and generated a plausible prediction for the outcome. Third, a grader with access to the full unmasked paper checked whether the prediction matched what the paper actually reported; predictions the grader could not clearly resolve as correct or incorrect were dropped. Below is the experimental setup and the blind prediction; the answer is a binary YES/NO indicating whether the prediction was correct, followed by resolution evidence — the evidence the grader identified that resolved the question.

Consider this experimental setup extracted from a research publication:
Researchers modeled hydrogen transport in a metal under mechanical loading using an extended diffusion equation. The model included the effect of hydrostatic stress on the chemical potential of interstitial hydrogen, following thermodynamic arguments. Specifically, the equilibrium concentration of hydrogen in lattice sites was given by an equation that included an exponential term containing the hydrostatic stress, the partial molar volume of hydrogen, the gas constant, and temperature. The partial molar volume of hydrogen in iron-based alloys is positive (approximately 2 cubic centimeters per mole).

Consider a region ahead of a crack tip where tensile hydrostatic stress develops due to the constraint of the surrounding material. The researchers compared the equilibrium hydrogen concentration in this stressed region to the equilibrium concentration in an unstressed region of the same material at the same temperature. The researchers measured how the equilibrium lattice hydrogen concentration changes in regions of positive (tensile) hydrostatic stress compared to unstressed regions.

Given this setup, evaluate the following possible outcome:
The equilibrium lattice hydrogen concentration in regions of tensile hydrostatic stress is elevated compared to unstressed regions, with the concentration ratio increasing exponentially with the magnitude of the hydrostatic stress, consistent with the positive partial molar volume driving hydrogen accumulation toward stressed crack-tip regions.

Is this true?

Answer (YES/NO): YES